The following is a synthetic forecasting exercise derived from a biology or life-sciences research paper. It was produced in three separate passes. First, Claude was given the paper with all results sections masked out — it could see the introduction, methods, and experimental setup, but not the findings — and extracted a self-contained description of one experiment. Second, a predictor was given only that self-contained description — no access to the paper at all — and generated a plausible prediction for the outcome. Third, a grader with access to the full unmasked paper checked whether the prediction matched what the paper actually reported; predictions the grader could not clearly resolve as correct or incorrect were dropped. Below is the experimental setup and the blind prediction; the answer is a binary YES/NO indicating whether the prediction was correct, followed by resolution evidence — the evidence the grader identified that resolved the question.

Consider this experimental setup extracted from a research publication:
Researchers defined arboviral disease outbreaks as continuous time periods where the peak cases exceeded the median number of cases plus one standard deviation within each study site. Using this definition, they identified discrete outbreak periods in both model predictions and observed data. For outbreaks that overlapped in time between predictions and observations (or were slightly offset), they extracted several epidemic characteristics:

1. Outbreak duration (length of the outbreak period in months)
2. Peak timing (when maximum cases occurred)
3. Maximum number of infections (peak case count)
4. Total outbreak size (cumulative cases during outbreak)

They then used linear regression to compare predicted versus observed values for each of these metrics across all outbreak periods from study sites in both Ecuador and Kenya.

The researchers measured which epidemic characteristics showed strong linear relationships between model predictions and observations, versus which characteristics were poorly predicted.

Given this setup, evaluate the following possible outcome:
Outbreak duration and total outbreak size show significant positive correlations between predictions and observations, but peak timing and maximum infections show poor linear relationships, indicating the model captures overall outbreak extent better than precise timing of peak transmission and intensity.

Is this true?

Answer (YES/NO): NO